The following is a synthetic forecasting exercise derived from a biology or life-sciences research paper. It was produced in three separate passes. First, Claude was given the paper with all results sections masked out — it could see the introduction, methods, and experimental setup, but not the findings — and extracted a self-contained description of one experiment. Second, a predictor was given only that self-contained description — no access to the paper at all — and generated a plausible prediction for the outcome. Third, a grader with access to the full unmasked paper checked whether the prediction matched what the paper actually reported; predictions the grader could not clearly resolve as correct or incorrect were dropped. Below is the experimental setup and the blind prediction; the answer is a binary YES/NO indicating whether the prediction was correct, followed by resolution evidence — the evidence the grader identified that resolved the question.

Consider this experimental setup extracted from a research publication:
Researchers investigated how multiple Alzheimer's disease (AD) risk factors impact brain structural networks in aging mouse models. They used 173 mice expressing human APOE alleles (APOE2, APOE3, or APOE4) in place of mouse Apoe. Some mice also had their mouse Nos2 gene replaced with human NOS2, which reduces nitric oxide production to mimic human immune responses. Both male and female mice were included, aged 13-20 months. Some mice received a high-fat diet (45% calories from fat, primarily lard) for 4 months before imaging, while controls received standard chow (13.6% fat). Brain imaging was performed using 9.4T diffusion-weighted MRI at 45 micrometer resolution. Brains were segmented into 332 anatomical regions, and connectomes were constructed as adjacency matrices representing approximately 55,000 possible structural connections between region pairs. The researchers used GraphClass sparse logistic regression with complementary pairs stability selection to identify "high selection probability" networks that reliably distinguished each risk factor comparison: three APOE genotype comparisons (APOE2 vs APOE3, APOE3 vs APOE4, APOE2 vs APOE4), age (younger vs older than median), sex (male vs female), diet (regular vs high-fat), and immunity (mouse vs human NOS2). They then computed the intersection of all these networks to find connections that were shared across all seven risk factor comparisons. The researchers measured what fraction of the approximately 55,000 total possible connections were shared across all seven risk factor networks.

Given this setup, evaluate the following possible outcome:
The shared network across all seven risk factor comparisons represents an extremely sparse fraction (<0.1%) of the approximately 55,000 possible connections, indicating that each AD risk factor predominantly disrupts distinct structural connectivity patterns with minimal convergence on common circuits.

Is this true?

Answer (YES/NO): NO